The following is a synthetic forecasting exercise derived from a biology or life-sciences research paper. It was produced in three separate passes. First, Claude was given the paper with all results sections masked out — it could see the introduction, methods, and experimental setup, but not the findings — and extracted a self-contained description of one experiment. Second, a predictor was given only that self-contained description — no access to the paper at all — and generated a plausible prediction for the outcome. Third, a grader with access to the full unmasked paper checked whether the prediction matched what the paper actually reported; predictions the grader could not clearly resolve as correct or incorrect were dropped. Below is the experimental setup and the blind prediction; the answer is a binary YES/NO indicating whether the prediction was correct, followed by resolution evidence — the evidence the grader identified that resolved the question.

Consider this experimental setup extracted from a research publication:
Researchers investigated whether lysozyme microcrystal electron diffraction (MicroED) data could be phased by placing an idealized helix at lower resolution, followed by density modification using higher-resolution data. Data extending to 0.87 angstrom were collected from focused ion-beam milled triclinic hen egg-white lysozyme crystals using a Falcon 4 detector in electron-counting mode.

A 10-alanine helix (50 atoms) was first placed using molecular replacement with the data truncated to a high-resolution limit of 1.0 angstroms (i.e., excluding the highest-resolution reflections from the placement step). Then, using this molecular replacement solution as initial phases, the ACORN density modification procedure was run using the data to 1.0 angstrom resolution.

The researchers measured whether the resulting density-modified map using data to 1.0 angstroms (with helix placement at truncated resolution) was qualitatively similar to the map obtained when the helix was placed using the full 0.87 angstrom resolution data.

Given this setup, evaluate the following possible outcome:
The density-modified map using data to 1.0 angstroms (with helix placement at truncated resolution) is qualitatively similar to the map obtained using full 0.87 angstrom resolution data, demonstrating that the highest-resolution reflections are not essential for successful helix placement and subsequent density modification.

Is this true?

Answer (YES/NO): YES